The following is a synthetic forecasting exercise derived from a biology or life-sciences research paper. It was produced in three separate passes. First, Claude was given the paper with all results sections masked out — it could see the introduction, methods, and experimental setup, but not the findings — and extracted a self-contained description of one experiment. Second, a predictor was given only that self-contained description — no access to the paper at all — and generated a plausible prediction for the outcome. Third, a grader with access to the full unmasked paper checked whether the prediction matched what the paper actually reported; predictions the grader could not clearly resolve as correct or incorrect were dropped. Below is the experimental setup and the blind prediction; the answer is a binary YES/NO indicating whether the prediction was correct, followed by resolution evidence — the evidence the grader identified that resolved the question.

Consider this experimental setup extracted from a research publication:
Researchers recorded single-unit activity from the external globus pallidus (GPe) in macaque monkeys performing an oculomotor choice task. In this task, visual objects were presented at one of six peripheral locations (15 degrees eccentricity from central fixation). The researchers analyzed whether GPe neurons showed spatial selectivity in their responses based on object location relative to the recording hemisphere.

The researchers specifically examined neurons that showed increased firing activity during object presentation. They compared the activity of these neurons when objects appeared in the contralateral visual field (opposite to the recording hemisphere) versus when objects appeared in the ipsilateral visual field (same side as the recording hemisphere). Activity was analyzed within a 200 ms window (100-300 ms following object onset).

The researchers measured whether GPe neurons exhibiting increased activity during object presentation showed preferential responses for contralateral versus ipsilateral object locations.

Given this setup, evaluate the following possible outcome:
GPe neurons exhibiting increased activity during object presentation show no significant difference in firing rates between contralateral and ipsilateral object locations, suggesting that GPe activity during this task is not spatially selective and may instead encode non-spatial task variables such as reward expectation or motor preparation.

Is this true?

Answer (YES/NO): NO